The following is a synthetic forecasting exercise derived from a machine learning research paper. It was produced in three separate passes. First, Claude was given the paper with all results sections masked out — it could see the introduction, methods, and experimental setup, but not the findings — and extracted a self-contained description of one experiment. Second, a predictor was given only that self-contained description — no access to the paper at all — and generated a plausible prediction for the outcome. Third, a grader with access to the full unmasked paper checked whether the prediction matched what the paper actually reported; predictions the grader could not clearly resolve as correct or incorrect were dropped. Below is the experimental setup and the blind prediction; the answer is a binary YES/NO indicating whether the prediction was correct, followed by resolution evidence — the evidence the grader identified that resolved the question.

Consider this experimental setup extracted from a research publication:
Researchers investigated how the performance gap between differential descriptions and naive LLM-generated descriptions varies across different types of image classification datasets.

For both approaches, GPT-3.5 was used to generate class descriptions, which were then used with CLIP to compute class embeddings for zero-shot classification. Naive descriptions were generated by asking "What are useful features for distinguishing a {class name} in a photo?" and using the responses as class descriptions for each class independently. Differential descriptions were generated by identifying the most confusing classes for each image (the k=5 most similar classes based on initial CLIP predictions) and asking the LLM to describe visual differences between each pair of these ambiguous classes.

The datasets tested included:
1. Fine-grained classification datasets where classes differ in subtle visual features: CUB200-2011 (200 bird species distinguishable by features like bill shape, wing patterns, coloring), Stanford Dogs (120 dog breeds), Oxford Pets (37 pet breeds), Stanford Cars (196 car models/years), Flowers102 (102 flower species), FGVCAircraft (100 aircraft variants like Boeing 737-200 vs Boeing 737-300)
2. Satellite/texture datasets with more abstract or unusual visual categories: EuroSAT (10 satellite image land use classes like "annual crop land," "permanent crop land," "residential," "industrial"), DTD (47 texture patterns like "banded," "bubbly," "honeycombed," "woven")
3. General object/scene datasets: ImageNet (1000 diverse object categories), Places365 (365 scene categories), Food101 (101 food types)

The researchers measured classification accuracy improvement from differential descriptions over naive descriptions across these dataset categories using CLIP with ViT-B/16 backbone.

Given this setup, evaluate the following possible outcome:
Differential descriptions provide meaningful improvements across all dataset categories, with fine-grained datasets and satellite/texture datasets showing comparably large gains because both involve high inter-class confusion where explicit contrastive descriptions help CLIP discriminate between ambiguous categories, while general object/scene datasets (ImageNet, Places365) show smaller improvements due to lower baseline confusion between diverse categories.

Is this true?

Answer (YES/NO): NO